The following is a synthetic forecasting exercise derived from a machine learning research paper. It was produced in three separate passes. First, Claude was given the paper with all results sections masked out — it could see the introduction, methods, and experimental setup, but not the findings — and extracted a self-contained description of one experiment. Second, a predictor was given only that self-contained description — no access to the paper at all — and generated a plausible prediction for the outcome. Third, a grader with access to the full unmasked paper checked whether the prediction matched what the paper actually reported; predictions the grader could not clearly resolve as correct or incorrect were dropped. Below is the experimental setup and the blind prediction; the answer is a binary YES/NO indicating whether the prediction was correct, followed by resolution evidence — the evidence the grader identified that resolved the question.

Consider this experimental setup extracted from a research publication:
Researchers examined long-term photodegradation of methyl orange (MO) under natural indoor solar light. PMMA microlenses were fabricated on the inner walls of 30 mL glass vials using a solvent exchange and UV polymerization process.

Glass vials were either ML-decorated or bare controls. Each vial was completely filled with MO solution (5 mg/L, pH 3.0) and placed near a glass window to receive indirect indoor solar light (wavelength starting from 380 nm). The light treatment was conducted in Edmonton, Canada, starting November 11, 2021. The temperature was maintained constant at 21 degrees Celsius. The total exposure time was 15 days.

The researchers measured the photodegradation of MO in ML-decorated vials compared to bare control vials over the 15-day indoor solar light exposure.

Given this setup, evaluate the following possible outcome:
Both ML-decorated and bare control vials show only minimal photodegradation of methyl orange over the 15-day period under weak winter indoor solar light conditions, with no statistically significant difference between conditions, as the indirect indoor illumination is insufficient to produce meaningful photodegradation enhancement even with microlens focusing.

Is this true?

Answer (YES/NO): NO